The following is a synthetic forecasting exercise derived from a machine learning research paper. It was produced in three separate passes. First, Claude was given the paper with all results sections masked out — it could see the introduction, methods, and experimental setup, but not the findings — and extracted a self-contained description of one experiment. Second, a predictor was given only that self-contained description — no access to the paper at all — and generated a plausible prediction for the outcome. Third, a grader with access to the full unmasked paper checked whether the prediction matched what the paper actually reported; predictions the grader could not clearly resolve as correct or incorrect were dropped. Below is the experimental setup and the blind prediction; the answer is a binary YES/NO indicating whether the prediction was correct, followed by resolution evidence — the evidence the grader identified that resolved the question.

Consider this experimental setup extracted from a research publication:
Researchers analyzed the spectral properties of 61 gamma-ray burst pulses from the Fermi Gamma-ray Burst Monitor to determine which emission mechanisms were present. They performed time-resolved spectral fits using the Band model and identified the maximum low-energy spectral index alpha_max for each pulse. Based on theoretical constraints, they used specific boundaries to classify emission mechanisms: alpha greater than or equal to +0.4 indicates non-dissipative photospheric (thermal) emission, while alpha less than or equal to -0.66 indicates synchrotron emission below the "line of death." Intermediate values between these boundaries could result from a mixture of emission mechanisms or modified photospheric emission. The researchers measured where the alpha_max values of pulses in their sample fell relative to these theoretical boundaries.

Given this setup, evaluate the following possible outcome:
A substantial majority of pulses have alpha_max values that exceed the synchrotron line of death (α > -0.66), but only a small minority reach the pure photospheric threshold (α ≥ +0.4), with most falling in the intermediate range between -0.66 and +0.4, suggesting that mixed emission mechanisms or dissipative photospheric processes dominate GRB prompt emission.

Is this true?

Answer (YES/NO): YES